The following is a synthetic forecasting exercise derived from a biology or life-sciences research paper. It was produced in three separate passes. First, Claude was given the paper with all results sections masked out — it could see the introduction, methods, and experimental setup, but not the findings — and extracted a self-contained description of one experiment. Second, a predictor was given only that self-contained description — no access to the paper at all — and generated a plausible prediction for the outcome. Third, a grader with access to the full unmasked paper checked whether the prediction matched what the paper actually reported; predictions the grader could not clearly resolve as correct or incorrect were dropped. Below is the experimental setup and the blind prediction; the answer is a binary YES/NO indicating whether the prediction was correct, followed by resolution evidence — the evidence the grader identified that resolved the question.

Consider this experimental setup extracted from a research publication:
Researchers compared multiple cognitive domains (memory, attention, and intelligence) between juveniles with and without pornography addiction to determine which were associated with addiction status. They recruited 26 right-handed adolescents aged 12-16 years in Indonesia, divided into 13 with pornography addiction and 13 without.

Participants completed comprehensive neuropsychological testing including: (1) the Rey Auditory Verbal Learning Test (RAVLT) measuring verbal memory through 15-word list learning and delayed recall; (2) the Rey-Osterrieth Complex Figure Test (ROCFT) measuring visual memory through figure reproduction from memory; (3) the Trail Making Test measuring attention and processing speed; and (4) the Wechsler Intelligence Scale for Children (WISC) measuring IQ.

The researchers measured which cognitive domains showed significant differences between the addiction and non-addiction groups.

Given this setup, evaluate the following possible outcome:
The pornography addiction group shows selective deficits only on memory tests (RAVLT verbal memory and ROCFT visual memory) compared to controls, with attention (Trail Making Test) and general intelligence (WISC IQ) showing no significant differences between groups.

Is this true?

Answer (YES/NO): NO